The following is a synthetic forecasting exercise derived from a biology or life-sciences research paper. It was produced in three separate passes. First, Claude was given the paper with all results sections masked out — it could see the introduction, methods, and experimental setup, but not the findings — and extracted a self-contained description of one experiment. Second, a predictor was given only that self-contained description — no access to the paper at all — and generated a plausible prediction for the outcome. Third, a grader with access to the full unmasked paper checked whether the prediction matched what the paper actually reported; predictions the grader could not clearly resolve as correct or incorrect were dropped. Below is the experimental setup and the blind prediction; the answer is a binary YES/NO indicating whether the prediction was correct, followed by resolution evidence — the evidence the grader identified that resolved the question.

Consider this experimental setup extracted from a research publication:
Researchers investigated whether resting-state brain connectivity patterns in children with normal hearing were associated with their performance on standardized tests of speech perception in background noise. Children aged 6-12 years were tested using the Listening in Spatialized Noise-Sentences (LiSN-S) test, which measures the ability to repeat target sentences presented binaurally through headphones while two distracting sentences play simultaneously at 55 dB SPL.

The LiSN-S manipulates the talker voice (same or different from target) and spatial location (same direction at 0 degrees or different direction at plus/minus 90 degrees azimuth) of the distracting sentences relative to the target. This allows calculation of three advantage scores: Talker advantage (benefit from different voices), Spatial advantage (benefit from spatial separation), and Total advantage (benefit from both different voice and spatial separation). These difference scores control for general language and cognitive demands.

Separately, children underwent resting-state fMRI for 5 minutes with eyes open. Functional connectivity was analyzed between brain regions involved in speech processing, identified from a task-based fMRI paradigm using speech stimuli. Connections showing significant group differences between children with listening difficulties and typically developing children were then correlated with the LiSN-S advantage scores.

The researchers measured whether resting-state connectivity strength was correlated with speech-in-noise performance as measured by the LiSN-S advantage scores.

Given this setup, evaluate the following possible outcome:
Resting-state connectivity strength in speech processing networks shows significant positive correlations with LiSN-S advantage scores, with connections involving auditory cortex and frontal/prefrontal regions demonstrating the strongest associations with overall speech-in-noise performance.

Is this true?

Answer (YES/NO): NO